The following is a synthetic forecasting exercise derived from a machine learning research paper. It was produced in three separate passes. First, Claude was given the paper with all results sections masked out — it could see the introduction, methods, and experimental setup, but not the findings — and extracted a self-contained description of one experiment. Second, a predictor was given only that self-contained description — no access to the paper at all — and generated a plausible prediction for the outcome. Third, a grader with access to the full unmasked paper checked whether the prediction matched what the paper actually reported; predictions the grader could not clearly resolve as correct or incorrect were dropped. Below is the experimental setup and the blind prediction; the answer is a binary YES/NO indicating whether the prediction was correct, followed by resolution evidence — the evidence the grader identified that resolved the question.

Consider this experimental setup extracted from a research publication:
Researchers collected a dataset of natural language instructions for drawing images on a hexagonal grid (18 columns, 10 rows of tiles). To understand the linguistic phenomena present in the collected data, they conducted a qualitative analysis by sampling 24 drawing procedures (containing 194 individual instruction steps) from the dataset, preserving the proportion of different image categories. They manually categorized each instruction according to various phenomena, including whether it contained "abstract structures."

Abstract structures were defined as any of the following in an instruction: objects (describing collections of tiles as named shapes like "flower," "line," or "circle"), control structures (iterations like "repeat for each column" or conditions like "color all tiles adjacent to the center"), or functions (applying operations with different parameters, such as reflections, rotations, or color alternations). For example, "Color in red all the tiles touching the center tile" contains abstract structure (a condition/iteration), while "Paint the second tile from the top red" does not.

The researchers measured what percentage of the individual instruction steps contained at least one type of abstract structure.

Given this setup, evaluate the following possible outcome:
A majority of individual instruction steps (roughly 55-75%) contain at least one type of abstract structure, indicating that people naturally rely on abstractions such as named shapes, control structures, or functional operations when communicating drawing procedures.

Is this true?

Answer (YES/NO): NO